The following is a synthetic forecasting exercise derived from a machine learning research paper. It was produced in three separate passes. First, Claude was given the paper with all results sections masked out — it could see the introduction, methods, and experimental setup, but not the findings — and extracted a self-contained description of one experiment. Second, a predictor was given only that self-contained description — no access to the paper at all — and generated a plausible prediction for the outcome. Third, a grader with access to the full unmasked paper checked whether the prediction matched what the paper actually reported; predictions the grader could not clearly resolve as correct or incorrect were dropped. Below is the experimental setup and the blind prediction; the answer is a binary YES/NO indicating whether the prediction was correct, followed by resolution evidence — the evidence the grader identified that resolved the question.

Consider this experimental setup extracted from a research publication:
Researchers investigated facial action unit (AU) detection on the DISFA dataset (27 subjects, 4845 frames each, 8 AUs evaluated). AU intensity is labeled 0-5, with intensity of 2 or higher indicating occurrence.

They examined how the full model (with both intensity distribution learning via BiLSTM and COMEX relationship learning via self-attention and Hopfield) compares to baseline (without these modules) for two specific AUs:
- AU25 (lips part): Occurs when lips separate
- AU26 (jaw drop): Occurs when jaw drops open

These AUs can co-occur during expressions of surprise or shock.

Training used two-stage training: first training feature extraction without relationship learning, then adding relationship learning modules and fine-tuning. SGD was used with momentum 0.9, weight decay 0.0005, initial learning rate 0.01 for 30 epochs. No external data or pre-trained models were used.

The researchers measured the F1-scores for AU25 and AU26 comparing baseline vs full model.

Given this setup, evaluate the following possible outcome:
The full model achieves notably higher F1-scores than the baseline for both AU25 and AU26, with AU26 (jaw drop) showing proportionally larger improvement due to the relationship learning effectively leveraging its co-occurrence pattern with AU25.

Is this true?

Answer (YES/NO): NO